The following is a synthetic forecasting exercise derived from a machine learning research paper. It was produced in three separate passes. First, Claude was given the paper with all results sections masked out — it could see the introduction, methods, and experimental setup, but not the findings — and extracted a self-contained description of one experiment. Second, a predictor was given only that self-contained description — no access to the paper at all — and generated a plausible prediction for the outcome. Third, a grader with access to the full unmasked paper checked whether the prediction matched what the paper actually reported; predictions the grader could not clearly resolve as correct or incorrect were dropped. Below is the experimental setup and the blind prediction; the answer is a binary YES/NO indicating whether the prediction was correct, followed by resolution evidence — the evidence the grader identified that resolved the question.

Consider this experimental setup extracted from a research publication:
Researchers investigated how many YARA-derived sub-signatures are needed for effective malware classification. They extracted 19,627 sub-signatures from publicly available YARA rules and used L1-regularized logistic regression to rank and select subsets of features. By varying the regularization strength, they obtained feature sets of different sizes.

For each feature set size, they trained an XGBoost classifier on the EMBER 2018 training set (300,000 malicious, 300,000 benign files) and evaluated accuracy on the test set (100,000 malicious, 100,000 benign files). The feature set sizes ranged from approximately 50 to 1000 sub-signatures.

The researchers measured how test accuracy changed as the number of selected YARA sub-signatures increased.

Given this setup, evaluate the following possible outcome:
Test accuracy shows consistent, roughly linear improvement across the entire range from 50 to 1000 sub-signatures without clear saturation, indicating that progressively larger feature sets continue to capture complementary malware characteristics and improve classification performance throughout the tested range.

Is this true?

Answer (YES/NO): NO